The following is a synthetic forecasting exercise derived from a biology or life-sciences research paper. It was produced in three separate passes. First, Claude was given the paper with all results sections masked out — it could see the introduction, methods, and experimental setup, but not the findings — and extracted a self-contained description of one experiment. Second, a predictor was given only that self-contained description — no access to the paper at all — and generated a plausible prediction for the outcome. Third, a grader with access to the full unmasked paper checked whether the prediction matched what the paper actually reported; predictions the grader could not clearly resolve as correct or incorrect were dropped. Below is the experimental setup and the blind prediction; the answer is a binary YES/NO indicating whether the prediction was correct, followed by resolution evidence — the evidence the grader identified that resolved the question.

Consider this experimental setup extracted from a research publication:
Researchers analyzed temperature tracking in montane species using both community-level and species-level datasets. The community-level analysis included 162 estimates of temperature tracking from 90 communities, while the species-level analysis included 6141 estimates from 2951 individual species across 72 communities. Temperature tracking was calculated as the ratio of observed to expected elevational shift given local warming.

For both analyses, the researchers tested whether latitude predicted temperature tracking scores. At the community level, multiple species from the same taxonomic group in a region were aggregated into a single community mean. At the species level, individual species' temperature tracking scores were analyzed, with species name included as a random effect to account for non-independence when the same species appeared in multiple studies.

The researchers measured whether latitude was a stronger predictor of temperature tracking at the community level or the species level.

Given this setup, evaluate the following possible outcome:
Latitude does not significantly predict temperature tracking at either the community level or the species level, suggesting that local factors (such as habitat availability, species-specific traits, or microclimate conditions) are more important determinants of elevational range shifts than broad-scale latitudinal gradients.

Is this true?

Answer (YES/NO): NO